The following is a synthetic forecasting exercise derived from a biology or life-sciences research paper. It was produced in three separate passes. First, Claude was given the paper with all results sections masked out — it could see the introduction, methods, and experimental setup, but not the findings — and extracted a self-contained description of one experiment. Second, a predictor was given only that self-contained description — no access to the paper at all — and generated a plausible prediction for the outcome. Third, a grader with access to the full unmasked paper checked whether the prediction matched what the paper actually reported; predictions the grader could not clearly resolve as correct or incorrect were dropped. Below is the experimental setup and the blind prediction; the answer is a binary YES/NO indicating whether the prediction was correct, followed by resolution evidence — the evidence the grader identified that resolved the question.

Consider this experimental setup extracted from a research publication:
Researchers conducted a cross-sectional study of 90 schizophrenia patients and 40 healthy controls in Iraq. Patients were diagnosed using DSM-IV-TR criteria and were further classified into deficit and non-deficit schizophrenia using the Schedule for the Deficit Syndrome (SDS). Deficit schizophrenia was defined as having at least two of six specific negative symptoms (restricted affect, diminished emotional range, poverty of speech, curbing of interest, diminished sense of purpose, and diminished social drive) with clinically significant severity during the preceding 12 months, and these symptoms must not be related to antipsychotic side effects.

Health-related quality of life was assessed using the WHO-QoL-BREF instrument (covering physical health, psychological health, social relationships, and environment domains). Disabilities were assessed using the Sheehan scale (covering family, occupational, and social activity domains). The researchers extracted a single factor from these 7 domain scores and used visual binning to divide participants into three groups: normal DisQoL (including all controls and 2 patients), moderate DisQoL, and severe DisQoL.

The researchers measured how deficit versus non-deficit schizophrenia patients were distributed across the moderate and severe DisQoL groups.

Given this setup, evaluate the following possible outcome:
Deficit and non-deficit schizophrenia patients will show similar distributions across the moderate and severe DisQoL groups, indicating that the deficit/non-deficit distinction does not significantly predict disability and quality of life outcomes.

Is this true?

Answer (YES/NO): NO